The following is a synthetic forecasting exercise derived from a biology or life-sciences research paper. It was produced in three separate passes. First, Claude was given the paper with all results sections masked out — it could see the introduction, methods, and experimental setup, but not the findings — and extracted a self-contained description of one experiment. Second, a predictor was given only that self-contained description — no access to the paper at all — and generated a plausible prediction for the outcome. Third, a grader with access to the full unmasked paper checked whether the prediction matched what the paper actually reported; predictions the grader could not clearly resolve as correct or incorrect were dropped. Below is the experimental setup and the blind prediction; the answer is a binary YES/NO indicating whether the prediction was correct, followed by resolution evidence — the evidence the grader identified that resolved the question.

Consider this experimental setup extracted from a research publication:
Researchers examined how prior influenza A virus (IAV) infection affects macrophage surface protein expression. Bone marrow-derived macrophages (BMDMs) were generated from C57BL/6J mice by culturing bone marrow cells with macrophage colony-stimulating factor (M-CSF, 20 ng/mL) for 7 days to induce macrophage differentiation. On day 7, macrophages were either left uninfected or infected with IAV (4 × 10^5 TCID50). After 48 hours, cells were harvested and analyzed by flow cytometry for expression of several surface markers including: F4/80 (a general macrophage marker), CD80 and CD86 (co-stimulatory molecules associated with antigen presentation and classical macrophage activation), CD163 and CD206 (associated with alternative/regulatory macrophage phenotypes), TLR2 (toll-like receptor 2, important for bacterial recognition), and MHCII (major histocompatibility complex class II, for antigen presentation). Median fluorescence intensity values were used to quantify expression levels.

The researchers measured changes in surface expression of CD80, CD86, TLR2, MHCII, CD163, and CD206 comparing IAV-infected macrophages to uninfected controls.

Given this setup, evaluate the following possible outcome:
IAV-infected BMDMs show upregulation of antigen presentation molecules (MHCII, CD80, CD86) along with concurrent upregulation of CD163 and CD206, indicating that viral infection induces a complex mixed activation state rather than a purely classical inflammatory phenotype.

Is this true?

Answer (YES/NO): NO